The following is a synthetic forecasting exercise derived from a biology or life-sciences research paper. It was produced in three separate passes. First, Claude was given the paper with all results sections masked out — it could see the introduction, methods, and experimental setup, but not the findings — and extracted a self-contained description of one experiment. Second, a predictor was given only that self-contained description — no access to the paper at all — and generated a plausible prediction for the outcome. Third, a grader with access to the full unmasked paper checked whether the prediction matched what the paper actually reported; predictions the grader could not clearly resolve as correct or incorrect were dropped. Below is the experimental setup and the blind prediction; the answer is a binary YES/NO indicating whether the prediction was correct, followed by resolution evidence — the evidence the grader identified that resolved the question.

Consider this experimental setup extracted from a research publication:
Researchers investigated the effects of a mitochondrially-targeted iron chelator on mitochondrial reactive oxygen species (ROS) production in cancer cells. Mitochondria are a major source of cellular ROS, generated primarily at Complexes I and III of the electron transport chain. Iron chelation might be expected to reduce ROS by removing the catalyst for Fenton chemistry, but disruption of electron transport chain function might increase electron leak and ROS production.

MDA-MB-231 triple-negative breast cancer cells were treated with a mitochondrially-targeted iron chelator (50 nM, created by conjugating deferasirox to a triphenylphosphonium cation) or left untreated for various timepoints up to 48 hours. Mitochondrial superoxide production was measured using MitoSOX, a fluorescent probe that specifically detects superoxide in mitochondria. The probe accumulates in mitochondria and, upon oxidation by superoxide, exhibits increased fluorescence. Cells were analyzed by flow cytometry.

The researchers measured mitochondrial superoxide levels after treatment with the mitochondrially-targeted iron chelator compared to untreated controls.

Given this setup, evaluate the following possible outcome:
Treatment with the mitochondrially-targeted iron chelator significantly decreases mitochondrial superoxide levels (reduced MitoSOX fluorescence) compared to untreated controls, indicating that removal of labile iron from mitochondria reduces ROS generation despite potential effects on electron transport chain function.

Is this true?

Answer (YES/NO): NO